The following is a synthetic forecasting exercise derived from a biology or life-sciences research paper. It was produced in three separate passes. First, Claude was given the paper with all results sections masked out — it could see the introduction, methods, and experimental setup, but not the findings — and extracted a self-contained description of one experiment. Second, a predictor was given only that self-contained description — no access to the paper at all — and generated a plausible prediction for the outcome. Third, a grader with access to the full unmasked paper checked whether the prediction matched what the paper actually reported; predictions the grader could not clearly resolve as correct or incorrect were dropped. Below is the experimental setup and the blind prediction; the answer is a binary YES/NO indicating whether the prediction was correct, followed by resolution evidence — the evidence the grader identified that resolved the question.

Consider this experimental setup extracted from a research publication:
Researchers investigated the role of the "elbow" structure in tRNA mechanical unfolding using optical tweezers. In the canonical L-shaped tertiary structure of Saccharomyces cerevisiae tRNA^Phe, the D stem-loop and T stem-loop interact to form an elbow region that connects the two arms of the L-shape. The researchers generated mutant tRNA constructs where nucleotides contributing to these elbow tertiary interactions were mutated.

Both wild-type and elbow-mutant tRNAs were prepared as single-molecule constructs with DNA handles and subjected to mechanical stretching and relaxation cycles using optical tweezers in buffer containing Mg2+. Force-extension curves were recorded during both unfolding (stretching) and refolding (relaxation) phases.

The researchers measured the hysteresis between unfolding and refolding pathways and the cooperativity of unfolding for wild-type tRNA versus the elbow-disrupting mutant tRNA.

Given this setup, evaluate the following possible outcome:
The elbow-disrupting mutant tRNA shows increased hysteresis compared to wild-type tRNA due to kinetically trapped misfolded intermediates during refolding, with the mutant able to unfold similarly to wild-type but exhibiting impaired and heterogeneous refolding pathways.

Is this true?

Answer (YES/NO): NO